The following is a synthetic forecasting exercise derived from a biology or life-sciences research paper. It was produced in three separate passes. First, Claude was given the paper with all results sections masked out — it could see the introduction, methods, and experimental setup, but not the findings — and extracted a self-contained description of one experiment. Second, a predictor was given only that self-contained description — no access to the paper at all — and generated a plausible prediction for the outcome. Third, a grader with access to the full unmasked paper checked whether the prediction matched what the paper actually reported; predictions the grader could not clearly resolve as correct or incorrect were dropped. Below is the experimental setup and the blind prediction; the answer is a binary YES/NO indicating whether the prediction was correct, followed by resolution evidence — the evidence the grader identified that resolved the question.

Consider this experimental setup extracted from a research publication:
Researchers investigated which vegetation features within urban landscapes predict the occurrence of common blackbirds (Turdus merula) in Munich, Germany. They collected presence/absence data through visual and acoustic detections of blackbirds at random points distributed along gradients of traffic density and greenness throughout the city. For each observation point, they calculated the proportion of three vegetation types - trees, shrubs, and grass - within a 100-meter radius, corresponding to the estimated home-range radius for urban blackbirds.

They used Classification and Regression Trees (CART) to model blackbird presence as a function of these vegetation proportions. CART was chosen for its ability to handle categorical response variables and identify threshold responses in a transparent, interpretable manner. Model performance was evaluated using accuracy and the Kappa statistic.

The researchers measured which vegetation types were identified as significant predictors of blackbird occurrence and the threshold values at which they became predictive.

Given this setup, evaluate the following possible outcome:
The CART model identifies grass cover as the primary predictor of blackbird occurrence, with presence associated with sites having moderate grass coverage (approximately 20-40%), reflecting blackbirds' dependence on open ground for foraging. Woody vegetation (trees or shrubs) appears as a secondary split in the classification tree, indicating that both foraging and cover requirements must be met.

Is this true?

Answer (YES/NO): NO